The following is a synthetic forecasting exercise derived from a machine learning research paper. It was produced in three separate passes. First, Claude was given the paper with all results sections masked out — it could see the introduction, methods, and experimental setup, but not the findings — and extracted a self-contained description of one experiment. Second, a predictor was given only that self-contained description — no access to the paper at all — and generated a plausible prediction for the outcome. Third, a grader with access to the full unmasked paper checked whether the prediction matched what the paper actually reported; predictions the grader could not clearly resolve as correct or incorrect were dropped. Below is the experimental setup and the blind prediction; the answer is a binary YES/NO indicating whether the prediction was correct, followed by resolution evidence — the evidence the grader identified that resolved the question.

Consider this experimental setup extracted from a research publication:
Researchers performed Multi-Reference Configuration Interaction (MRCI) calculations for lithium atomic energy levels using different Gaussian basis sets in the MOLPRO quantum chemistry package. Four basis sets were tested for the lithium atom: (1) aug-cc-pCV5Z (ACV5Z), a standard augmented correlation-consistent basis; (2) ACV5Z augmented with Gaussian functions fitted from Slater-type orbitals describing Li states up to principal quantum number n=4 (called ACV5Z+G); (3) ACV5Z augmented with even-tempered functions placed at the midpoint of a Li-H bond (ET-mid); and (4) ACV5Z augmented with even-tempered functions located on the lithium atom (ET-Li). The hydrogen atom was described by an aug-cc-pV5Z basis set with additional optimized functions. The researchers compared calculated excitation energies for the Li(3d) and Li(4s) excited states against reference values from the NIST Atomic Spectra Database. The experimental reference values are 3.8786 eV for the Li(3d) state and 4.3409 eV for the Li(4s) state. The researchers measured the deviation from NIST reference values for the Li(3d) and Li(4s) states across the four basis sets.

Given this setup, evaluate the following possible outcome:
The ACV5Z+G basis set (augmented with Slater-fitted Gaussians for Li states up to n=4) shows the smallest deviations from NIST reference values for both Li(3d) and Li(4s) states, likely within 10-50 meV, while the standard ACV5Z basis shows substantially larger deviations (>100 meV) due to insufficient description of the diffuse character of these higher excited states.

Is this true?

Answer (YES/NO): NO